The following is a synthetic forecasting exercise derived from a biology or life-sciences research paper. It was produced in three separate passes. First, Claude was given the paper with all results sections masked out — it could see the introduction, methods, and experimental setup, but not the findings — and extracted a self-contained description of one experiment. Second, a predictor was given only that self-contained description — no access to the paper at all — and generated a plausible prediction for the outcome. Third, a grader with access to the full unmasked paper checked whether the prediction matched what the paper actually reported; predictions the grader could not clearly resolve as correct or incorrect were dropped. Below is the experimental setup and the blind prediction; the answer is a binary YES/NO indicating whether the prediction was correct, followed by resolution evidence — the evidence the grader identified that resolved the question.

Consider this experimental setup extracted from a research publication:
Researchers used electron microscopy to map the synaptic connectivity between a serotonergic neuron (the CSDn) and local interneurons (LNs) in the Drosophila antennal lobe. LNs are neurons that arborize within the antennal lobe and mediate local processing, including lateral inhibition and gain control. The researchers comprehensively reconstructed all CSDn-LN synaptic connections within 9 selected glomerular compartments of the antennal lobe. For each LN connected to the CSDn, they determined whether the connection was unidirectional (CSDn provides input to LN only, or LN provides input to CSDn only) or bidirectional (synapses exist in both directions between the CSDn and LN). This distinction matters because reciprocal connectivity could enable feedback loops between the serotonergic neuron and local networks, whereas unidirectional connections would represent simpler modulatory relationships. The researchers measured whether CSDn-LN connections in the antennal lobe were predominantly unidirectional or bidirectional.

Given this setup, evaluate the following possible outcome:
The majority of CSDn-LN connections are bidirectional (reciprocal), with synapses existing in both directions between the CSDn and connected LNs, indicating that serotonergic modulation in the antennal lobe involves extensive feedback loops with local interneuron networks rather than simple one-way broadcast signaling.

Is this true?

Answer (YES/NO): YES